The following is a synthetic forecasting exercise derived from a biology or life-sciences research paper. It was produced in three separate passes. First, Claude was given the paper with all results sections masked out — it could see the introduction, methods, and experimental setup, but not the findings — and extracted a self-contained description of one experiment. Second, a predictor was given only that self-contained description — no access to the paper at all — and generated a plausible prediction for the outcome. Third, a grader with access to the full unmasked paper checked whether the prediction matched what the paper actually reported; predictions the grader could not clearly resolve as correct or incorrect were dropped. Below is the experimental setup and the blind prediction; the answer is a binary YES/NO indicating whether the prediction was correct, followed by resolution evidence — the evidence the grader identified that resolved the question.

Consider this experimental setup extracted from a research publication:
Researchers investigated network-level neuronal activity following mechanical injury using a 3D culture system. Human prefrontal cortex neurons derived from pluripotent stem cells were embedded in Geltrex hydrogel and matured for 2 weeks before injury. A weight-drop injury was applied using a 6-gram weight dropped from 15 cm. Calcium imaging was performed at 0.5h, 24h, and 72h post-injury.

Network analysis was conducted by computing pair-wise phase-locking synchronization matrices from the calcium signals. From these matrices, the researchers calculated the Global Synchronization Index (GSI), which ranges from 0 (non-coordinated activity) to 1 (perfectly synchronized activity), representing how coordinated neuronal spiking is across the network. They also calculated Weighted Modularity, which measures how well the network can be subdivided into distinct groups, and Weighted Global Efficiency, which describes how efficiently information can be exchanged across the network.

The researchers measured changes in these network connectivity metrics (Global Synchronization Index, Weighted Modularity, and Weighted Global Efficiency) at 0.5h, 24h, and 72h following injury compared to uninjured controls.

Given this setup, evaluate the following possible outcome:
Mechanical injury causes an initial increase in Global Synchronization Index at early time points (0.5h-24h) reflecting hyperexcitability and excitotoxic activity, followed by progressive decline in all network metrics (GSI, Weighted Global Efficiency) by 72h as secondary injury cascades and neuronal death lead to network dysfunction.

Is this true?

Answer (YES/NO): NO